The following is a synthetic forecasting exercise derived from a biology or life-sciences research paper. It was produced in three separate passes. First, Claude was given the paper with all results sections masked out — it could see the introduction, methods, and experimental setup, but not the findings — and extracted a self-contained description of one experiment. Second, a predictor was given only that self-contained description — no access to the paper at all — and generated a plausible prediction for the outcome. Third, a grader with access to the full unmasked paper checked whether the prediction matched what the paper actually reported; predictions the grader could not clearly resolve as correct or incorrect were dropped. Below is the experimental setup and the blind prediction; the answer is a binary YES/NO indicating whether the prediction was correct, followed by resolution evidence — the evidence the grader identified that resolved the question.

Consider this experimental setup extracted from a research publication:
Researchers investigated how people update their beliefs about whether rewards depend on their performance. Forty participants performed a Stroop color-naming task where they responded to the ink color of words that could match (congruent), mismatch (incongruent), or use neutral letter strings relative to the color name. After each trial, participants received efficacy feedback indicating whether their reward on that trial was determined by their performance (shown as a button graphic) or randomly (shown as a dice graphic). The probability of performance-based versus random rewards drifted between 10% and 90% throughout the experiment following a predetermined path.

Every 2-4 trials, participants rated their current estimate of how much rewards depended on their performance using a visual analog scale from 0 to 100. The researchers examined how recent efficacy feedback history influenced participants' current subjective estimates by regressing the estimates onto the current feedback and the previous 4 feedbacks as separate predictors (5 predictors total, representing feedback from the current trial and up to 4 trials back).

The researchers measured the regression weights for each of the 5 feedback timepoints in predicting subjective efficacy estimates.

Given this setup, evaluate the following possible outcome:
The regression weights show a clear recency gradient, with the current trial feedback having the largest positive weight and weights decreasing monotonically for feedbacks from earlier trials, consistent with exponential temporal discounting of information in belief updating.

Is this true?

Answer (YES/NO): YES